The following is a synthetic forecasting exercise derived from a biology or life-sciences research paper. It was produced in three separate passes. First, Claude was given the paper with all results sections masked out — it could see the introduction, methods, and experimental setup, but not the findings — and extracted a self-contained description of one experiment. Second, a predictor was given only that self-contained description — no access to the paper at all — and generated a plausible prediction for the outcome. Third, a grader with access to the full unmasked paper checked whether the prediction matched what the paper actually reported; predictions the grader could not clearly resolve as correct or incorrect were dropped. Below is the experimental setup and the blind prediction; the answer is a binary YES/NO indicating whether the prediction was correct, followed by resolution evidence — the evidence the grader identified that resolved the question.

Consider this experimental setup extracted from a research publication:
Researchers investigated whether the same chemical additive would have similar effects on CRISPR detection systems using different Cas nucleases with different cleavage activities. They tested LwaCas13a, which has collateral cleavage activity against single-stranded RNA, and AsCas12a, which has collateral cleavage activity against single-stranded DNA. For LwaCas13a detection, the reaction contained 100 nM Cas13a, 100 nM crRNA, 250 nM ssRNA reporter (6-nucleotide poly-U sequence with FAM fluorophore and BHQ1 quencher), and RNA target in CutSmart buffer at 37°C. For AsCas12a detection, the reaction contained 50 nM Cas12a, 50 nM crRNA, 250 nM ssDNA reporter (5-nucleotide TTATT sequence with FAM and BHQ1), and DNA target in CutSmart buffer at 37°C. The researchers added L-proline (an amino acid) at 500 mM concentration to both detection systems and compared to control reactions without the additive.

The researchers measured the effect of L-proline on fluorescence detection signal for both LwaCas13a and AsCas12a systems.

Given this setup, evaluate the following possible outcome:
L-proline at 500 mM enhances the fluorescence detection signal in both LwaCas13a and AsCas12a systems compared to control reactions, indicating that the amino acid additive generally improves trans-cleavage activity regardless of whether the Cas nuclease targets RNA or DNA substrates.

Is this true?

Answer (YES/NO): YES